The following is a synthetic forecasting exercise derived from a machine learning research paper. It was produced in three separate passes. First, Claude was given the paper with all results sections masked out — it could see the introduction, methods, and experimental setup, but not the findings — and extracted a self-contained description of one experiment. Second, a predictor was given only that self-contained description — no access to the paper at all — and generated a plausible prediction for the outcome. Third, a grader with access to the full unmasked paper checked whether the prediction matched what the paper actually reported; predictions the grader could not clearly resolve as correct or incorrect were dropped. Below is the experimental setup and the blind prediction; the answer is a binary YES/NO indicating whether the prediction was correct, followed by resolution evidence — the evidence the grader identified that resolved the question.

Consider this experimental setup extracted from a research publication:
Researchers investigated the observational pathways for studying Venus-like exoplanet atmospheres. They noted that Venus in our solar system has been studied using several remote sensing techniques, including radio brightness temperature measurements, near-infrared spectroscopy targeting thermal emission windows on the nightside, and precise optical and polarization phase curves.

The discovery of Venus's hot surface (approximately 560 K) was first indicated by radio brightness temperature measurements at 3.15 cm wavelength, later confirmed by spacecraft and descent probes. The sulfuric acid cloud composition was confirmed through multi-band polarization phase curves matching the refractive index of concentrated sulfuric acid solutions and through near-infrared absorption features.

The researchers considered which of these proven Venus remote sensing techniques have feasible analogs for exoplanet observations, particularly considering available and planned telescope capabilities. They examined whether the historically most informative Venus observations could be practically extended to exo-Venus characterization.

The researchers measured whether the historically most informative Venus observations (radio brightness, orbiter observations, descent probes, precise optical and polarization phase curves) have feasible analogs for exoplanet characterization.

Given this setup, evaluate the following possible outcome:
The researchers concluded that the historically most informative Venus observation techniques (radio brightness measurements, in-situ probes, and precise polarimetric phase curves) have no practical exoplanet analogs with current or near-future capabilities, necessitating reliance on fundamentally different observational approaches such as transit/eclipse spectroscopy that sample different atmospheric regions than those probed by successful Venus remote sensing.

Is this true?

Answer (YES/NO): YES